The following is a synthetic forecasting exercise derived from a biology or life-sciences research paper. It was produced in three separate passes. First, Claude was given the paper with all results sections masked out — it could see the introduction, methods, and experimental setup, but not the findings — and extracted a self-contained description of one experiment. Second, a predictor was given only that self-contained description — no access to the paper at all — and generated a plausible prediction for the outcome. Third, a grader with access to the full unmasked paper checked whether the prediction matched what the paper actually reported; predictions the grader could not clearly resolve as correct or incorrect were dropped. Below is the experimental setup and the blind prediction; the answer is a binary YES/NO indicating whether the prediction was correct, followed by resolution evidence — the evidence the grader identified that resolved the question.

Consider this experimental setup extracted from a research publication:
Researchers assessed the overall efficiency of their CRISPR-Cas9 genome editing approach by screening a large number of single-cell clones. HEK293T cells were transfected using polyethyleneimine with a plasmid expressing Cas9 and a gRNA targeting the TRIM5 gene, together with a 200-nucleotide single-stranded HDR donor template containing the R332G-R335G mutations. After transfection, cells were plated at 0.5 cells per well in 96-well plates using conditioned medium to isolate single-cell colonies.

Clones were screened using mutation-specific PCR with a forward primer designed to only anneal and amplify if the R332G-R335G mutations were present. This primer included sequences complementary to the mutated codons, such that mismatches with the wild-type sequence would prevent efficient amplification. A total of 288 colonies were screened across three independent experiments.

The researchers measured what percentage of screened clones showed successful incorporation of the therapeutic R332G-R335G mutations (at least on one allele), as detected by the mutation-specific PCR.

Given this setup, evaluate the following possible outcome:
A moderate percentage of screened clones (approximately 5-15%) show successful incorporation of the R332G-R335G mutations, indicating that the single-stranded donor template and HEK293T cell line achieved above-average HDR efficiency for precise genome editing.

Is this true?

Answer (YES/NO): YES